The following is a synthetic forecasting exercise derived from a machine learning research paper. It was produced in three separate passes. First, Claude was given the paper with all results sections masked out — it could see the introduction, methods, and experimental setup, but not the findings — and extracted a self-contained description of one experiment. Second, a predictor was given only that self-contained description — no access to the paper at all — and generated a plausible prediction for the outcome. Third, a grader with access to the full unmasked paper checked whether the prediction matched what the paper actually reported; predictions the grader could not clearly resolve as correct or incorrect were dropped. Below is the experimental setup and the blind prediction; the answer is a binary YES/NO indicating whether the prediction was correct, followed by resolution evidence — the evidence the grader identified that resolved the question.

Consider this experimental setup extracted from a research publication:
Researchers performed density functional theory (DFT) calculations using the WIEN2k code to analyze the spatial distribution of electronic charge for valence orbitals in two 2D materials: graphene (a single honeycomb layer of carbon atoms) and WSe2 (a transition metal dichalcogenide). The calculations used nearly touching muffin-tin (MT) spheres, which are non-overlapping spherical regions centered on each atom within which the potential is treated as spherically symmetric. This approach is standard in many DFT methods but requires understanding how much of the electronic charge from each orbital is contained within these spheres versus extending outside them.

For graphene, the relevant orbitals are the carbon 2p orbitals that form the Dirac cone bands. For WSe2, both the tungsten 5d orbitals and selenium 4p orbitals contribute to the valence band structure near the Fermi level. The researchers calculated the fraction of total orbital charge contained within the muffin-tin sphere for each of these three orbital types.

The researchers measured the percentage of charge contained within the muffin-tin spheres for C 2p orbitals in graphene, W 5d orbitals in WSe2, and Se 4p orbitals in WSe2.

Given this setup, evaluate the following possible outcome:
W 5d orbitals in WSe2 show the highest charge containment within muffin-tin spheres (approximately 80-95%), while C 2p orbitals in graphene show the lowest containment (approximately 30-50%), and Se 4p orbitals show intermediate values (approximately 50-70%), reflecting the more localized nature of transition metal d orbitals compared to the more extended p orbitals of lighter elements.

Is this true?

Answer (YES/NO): NO